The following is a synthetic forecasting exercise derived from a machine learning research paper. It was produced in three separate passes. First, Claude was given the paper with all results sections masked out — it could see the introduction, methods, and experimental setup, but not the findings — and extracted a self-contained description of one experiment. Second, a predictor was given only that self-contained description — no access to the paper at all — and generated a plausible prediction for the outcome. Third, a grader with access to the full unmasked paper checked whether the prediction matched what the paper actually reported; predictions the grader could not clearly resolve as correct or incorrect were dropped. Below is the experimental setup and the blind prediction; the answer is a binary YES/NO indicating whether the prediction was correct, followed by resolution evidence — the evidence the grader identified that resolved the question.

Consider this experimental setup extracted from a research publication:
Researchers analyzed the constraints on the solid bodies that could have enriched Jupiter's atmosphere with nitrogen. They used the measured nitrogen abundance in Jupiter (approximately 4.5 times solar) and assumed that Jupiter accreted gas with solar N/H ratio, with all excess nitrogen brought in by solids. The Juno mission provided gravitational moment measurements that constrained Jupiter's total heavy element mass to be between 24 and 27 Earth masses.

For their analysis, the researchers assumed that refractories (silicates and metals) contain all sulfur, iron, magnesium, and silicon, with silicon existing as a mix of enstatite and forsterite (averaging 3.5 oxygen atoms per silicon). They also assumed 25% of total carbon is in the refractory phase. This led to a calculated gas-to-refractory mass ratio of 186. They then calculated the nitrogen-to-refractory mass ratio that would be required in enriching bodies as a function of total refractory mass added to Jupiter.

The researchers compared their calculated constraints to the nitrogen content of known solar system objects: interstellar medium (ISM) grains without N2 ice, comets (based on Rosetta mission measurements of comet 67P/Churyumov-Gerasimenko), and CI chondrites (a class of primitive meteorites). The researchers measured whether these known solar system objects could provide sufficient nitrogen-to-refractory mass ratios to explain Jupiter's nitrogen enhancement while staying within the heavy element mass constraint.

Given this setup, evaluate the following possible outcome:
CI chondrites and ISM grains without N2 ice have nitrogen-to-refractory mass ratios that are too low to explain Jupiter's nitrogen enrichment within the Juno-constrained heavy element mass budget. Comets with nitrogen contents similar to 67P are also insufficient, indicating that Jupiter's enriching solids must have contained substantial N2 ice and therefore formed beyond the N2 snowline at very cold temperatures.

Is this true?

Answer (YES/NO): YES